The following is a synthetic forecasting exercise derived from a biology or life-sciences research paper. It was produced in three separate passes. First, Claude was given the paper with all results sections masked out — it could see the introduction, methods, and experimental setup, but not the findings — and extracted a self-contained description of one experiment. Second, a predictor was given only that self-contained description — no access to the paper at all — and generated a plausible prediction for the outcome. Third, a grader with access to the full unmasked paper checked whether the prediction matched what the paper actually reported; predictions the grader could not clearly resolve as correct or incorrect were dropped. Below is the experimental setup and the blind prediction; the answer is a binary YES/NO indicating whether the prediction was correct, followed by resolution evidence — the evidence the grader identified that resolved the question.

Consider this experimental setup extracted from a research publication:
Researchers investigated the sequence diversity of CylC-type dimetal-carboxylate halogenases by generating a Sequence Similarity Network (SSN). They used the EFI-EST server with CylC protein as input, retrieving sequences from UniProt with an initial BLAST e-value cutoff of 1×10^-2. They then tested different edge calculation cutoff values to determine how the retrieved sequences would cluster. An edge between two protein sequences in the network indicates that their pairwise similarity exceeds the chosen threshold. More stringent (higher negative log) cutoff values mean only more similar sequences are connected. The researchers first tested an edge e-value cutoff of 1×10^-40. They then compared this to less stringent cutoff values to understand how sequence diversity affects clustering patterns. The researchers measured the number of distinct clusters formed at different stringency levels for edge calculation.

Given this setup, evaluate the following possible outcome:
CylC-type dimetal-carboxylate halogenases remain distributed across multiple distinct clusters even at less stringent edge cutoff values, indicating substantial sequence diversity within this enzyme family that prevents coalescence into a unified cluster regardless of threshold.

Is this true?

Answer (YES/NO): NO